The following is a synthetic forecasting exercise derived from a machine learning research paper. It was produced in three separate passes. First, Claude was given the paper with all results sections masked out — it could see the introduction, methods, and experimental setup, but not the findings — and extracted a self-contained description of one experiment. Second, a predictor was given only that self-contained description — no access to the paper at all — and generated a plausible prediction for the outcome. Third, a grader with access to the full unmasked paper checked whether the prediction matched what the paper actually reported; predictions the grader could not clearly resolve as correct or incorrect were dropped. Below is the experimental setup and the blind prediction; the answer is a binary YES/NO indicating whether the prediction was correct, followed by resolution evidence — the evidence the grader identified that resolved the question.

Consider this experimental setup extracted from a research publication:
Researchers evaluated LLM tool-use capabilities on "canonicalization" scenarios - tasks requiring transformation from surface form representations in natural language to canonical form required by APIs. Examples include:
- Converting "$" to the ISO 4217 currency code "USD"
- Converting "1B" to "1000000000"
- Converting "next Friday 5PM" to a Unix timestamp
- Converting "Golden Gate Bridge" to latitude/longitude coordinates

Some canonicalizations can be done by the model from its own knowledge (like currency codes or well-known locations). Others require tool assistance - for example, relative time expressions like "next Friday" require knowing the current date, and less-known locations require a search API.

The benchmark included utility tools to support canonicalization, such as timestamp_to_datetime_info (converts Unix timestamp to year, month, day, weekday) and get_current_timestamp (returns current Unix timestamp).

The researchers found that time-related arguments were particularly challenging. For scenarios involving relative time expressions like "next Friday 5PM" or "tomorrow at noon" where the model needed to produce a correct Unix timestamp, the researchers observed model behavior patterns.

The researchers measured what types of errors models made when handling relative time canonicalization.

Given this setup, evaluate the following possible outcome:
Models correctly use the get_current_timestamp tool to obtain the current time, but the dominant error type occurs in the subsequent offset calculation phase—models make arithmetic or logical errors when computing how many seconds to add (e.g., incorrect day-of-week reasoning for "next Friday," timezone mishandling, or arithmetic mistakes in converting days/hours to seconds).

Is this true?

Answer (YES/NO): NO